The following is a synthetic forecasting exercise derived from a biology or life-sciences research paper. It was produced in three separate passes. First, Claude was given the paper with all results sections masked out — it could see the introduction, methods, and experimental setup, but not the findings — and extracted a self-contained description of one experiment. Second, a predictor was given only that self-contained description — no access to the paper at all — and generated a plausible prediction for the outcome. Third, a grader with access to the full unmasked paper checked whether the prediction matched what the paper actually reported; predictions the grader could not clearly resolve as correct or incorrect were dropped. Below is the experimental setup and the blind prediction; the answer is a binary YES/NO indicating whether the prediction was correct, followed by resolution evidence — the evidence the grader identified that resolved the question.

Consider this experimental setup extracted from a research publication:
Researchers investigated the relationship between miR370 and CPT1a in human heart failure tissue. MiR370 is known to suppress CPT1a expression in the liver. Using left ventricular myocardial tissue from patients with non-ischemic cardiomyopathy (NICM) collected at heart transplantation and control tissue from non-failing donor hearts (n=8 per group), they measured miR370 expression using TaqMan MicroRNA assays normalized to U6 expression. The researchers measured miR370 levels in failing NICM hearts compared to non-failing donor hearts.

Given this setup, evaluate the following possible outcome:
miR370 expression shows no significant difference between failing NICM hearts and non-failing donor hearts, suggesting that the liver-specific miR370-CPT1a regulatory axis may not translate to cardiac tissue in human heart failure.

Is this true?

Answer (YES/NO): NO